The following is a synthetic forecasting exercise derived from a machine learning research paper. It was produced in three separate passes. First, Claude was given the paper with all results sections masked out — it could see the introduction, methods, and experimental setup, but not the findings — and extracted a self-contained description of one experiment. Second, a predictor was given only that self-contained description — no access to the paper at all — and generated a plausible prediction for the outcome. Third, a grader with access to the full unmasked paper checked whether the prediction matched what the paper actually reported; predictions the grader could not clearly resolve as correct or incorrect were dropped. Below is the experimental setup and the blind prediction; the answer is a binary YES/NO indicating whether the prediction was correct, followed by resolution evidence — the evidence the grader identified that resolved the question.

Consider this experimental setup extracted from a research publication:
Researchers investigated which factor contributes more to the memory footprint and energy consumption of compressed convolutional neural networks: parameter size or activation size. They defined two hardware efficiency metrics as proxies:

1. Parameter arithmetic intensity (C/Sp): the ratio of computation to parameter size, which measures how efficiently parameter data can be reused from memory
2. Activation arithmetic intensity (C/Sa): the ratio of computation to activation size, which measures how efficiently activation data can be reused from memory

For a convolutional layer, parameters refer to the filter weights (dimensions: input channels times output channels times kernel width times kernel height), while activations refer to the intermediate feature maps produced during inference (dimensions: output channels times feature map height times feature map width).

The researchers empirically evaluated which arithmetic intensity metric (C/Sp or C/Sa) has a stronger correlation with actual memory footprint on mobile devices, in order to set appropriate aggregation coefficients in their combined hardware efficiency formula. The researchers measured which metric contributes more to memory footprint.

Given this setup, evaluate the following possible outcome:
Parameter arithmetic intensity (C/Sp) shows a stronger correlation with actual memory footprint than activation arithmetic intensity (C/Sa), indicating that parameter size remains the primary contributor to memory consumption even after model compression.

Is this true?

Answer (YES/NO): NO